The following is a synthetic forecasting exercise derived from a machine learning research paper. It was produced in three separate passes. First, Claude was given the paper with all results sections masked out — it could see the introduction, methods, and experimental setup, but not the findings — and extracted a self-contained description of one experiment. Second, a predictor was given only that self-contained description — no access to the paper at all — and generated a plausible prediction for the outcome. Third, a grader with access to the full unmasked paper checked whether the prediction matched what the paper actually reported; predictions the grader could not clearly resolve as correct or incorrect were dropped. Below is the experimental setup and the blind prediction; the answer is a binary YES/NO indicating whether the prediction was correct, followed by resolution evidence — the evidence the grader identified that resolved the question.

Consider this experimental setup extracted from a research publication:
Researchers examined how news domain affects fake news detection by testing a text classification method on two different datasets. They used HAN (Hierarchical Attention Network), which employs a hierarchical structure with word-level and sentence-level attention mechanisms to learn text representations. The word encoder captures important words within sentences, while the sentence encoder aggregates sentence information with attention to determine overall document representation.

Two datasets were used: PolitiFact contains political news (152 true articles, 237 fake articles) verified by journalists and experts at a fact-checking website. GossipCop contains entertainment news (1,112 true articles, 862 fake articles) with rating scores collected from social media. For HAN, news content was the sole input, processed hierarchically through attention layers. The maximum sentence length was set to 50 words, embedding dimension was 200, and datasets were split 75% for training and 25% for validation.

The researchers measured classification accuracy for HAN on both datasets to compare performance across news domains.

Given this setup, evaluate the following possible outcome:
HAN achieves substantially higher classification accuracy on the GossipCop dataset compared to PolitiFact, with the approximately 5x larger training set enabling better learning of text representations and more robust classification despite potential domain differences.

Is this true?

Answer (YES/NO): NO